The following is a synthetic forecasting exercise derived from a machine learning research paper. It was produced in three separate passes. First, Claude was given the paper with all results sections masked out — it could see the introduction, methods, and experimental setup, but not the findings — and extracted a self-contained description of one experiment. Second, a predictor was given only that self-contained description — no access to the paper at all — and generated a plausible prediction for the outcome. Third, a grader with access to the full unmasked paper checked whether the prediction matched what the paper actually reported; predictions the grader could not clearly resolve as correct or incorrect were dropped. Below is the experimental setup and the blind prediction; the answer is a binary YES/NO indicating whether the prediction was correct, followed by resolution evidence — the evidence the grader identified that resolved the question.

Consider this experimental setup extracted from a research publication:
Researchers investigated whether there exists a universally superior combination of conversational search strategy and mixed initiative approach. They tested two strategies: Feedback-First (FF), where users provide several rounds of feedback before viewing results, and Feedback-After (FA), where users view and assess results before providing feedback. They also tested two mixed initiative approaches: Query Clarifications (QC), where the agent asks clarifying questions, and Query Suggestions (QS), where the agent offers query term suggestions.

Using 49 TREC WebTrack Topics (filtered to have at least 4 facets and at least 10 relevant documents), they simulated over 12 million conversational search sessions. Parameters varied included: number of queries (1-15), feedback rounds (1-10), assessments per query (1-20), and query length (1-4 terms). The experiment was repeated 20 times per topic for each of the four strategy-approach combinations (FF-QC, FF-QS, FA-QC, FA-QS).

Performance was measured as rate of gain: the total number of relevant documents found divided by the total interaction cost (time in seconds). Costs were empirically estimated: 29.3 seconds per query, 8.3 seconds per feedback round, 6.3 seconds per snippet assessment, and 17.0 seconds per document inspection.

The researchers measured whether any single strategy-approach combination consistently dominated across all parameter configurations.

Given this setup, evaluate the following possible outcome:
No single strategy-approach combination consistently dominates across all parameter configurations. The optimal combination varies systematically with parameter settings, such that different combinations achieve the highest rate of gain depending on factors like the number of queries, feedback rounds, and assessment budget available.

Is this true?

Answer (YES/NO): YES